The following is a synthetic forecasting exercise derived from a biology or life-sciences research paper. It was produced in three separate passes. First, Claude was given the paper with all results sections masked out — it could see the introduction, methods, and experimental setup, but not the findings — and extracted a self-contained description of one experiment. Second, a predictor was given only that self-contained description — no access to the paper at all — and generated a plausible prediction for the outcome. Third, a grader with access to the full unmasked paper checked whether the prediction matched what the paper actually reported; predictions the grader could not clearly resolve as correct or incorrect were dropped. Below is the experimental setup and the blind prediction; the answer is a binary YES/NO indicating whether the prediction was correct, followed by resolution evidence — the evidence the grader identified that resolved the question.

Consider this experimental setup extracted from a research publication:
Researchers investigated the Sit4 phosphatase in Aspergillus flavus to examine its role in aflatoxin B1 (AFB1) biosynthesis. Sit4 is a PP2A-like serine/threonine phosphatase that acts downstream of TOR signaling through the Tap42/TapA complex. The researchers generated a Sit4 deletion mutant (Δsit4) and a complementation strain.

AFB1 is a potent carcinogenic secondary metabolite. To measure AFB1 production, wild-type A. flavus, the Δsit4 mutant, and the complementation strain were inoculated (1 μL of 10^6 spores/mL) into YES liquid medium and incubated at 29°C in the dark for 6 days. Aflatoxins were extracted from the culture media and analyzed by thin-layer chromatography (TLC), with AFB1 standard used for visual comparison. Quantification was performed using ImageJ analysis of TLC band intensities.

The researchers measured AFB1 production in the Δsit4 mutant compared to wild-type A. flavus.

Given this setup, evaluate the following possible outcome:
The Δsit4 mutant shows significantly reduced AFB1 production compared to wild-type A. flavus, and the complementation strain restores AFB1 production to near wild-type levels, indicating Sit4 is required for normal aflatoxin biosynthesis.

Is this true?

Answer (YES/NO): YES